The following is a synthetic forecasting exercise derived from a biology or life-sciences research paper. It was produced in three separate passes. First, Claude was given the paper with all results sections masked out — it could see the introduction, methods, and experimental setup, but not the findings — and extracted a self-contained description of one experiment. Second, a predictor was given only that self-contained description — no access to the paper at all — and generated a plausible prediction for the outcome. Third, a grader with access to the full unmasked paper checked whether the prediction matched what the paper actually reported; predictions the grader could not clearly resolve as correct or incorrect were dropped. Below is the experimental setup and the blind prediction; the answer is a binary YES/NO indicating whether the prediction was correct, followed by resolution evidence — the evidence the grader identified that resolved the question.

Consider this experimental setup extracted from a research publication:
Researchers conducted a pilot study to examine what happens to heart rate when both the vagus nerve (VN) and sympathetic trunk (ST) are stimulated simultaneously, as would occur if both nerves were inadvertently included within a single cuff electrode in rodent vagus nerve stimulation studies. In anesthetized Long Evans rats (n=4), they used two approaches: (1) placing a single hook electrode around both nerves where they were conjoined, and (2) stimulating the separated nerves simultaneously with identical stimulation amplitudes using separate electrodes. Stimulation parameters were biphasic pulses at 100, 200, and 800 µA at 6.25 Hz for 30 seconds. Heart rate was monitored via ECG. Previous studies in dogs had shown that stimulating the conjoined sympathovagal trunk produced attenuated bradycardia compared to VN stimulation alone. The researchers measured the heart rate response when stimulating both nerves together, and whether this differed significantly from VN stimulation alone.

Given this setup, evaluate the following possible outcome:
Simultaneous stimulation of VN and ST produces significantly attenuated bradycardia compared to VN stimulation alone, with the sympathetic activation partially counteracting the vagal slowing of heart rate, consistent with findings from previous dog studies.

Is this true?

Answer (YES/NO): NO